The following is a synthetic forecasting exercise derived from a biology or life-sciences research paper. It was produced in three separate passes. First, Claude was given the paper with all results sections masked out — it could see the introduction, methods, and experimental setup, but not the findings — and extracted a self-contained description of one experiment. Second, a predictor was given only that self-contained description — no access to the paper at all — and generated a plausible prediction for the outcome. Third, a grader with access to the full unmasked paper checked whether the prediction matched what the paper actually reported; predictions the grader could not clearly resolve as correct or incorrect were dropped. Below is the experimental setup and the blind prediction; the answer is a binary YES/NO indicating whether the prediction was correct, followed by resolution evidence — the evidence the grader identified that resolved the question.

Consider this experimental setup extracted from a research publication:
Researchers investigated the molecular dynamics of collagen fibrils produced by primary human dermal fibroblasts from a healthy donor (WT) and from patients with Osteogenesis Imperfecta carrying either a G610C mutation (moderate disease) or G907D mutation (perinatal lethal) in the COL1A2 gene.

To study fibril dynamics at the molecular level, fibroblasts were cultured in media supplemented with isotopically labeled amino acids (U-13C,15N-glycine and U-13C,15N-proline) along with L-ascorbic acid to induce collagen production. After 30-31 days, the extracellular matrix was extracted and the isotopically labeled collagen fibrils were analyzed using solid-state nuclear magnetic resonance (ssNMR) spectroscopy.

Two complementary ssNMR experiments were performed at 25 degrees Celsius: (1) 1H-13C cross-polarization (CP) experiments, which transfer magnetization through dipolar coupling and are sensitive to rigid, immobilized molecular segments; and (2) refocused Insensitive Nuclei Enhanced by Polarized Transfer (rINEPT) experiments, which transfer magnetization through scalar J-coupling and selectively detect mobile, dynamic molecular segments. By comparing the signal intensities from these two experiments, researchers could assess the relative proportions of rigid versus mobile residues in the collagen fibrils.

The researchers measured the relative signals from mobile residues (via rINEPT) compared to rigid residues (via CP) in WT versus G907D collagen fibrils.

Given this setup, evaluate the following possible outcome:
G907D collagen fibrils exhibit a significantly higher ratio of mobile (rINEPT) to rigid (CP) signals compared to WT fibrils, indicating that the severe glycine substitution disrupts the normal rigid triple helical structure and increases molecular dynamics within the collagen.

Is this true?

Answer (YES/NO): YES